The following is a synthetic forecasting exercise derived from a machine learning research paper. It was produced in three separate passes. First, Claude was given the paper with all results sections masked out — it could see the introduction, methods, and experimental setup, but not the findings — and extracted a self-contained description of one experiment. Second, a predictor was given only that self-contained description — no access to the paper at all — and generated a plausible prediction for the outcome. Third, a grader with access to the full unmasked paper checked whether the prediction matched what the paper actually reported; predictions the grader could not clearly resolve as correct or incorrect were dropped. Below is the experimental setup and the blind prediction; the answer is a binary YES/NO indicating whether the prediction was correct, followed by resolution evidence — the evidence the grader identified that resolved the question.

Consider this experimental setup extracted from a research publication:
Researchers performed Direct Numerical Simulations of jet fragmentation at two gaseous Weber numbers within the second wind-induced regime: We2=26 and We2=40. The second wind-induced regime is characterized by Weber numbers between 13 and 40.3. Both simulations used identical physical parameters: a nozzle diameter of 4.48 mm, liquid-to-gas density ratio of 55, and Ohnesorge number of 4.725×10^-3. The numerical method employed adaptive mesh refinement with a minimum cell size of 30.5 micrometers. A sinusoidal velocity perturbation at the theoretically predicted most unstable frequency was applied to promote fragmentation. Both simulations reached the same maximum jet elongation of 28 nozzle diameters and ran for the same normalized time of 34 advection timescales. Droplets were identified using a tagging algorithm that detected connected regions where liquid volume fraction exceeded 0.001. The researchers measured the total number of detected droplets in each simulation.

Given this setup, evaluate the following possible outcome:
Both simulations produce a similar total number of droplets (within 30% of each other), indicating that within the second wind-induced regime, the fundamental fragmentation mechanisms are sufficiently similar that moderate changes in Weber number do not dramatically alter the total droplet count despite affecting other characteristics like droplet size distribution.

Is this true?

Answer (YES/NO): NO